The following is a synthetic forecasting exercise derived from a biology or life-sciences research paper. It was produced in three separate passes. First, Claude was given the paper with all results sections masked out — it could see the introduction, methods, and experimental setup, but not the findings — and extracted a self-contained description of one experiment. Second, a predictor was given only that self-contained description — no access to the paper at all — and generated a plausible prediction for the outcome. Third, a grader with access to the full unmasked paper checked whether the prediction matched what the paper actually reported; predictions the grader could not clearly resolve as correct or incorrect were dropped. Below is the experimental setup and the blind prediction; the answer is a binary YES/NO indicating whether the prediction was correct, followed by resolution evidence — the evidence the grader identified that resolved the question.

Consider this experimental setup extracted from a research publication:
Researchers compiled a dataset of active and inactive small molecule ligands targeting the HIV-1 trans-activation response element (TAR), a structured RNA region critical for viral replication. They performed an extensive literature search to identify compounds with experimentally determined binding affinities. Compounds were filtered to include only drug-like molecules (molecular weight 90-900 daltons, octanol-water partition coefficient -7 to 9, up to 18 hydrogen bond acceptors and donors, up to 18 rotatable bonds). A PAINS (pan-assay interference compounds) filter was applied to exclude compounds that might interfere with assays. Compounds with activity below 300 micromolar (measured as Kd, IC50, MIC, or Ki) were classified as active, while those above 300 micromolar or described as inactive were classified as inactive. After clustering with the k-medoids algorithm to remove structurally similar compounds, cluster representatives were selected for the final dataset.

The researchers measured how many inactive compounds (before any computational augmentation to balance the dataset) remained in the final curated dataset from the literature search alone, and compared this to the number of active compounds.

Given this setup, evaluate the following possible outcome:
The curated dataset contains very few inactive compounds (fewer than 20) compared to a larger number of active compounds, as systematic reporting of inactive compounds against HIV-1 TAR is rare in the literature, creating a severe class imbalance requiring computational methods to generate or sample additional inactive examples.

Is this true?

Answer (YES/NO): YES